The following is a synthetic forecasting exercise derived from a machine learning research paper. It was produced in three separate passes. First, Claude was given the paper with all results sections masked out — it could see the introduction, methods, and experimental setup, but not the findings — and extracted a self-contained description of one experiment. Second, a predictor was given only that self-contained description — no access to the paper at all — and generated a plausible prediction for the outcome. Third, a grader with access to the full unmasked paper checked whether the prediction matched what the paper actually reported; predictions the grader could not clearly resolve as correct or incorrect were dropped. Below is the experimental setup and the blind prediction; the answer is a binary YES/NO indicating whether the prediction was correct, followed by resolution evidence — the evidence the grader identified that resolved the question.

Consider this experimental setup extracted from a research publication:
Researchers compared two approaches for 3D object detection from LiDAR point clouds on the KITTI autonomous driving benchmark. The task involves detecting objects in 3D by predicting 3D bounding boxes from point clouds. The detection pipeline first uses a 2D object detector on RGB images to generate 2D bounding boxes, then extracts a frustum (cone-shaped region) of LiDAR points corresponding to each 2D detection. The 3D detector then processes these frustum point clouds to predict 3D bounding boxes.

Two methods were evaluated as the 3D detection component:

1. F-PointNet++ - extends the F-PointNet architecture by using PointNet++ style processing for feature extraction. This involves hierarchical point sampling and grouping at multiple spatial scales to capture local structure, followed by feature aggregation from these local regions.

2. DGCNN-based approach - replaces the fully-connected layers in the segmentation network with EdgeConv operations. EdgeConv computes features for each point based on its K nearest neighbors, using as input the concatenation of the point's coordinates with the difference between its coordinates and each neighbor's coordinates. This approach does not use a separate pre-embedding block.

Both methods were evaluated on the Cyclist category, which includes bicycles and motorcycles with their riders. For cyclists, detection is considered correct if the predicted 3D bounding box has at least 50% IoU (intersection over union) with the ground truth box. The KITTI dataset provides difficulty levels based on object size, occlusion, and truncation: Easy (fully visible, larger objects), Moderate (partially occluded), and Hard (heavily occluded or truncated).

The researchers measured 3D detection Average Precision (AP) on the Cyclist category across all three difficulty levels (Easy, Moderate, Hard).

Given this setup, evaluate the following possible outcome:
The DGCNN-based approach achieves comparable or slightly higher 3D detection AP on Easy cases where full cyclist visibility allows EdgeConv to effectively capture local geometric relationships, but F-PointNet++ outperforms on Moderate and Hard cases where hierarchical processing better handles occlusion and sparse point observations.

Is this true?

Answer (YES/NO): NO